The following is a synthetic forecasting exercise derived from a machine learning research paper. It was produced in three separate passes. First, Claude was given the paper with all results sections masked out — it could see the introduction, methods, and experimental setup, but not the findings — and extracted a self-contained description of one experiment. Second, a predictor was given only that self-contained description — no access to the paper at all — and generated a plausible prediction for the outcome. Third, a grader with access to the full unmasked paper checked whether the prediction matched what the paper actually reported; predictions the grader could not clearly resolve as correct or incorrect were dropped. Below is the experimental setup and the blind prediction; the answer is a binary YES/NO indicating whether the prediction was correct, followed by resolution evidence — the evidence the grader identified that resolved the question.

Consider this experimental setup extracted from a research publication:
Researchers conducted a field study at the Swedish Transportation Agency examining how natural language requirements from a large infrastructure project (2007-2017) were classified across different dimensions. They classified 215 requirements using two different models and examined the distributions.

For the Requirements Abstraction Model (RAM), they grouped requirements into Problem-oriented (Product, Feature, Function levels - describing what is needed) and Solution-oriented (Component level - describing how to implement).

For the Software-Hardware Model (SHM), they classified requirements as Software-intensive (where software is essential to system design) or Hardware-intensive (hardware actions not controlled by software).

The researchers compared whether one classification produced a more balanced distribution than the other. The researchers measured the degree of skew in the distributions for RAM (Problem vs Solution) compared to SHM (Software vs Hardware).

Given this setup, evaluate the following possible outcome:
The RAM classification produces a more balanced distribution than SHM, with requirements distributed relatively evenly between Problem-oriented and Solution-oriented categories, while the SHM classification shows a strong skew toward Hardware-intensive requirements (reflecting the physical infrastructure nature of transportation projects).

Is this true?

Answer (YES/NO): NO